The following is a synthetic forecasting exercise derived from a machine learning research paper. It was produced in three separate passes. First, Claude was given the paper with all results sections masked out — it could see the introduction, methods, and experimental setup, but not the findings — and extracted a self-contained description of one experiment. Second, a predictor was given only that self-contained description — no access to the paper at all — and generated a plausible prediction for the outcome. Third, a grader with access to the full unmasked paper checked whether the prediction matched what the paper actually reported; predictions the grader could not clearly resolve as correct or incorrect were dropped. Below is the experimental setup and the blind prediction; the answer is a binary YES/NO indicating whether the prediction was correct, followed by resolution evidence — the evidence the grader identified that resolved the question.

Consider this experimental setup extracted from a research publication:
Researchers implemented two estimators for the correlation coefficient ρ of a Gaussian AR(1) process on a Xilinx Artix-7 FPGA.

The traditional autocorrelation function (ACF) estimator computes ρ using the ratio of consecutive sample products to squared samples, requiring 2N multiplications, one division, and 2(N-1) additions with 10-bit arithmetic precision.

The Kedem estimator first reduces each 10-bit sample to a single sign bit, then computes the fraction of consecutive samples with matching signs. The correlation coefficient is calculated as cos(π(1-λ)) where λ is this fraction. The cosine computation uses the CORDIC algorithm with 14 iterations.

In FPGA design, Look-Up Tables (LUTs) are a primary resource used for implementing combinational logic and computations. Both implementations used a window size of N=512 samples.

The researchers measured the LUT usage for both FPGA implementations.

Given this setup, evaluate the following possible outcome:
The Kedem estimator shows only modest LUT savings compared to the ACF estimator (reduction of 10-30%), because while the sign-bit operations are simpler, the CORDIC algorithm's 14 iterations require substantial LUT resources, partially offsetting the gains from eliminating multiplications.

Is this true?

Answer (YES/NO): NO